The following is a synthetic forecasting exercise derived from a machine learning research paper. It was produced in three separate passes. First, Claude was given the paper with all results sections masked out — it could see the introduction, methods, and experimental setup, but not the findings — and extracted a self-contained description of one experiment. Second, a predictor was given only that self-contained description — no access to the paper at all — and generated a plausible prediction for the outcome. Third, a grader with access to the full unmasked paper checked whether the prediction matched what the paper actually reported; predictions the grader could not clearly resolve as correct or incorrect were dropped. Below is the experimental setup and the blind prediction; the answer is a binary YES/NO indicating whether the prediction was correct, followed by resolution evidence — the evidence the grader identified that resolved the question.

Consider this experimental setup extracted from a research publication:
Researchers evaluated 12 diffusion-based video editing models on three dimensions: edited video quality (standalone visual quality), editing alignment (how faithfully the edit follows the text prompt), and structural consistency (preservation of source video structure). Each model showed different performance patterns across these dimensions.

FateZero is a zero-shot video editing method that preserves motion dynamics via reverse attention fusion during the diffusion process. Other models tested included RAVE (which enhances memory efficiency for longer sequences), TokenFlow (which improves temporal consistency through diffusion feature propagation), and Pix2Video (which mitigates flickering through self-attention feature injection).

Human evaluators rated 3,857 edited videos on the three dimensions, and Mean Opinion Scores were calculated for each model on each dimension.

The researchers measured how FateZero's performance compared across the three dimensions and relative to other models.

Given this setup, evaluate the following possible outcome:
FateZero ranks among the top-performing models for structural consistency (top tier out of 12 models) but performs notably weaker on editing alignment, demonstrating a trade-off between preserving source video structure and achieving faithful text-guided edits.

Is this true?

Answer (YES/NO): NO